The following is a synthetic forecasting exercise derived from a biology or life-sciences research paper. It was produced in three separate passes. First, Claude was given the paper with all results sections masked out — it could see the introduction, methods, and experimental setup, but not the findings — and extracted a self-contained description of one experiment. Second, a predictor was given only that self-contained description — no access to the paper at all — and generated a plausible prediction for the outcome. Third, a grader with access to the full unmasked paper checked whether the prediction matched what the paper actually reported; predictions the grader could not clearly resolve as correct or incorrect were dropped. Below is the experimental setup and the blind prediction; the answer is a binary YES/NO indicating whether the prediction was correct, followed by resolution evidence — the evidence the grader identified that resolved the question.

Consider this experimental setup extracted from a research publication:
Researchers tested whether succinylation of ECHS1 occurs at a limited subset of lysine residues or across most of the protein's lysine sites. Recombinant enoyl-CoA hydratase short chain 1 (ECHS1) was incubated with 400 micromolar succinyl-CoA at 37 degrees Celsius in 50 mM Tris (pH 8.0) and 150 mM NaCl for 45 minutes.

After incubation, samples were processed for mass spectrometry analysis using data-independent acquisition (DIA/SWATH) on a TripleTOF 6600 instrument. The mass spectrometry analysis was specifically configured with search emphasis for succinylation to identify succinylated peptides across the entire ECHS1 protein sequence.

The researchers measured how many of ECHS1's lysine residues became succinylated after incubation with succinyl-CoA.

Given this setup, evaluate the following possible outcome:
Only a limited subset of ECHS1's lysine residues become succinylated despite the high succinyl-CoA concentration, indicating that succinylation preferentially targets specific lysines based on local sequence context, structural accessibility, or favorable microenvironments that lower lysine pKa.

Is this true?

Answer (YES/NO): NO